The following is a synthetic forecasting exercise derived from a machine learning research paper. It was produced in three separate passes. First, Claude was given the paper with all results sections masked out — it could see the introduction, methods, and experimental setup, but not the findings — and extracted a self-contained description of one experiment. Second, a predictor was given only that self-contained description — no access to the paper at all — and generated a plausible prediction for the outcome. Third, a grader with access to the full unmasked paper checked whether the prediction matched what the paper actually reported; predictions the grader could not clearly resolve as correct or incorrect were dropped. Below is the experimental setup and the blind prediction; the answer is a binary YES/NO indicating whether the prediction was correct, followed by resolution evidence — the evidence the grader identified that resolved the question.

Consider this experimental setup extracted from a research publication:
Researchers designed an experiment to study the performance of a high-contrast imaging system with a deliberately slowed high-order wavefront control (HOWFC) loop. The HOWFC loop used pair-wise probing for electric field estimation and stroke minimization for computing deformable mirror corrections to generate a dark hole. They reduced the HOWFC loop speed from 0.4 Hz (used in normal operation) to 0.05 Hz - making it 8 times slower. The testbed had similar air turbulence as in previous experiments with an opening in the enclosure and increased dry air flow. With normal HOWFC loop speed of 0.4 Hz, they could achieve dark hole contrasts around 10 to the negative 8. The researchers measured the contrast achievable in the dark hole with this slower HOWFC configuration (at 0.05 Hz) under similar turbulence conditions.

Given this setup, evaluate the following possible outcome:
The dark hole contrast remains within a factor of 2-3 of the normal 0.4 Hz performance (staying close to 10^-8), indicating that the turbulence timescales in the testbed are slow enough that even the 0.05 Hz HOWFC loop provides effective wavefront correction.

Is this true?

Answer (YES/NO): NO